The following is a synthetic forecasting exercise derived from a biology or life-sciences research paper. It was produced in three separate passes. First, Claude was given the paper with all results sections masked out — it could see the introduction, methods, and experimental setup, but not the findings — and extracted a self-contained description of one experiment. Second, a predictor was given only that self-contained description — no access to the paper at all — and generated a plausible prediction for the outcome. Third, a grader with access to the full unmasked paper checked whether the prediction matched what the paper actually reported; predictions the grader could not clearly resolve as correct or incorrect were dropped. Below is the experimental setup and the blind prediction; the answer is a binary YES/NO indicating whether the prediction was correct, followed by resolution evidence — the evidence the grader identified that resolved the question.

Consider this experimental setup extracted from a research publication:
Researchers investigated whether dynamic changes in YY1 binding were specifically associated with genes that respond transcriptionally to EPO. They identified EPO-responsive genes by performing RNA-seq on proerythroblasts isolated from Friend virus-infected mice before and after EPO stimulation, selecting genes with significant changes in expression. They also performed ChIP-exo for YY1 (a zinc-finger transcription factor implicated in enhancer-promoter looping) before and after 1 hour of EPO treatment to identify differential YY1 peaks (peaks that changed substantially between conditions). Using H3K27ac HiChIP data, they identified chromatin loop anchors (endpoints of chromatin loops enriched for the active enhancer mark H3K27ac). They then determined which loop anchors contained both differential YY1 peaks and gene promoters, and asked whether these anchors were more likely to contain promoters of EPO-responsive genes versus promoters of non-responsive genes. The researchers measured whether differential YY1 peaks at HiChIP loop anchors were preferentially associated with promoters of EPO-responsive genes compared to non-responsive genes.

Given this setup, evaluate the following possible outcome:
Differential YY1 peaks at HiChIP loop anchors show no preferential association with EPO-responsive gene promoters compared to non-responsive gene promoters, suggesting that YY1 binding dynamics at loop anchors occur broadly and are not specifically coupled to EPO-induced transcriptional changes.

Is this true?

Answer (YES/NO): NO